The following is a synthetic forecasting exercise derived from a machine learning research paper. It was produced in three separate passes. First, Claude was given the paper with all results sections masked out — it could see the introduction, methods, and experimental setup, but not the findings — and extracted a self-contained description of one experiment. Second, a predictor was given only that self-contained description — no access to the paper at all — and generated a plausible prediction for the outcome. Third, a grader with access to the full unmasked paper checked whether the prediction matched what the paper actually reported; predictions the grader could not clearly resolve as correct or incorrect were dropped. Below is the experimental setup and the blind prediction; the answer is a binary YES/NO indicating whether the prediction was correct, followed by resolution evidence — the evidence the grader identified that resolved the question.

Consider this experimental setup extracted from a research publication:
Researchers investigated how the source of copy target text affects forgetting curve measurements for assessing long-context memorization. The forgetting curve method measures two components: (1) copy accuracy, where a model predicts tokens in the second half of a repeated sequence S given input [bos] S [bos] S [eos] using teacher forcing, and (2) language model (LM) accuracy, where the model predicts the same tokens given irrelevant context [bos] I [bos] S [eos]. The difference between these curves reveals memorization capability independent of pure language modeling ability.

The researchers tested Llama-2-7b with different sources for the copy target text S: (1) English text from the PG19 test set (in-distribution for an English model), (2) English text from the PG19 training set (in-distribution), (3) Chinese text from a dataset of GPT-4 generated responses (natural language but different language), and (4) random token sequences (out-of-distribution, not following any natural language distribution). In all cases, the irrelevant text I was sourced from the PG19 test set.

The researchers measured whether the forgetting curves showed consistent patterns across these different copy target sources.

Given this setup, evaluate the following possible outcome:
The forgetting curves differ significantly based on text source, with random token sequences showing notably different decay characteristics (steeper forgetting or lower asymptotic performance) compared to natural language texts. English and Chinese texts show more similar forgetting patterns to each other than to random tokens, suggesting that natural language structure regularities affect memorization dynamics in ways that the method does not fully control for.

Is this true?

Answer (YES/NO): NO